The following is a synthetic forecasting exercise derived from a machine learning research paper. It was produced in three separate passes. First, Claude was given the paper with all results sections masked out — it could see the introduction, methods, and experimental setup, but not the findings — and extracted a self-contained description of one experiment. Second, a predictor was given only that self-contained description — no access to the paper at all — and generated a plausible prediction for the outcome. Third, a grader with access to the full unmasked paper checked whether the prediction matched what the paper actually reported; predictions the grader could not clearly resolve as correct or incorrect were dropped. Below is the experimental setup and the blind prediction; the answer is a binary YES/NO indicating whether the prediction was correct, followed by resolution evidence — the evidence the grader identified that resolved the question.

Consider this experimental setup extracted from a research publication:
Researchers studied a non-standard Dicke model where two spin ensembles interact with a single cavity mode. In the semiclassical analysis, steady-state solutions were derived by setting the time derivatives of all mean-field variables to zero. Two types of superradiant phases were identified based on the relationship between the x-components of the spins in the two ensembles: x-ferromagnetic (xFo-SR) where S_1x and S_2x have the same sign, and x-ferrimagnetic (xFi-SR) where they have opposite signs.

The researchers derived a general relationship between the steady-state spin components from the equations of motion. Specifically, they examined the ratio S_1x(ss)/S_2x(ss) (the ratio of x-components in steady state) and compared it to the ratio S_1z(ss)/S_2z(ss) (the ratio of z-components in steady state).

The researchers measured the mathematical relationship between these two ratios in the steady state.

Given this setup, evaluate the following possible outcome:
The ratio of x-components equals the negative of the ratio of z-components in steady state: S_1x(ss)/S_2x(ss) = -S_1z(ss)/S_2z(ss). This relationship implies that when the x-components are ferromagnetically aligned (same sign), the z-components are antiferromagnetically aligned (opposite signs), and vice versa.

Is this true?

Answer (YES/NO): YES